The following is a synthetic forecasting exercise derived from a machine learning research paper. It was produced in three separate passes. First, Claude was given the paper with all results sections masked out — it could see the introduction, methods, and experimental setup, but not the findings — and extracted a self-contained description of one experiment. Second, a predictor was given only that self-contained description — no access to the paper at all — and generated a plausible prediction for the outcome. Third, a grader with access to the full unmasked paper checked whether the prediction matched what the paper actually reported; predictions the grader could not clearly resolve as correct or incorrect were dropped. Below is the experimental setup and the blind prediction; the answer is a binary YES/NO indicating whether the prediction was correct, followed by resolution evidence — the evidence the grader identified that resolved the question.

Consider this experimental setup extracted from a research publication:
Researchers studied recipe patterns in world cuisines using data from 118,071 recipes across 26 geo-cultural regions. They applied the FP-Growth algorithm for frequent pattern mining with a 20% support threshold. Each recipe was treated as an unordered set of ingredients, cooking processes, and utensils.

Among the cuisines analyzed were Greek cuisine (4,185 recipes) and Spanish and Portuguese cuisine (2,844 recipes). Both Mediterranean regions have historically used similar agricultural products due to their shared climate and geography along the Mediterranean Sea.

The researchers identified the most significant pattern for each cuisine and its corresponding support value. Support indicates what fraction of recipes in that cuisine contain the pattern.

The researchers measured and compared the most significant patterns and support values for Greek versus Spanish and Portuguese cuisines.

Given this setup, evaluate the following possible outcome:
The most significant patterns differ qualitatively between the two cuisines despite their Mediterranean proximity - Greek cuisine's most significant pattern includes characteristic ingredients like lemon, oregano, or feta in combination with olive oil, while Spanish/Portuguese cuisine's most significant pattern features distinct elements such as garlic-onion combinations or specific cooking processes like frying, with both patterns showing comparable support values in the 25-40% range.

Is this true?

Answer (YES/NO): NO